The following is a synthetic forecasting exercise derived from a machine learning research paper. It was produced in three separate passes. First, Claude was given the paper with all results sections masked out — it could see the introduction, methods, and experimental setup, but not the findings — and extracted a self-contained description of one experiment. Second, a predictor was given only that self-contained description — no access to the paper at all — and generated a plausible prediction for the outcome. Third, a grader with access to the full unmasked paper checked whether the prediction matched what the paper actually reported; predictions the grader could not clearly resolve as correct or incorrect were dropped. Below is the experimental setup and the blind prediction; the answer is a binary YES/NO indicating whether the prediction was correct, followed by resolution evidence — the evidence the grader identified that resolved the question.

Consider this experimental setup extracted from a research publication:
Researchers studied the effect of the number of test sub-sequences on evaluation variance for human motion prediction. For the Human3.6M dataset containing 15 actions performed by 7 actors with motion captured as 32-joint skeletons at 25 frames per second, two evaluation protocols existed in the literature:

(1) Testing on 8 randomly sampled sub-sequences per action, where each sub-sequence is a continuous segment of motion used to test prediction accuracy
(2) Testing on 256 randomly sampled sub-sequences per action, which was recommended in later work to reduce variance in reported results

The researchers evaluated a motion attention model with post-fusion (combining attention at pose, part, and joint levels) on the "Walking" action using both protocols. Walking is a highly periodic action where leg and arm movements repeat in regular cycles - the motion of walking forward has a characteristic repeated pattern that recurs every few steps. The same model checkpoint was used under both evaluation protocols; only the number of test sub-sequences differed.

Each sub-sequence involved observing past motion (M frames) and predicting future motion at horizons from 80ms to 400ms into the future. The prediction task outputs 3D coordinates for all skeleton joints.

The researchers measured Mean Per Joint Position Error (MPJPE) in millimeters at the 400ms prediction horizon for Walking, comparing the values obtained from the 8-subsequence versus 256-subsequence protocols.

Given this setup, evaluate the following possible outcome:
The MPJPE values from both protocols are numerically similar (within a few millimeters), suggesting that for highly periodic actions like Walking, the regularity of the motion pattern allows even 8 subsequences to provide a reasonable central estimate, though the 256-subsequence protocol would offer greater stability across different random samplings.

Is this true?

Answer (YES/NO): NO